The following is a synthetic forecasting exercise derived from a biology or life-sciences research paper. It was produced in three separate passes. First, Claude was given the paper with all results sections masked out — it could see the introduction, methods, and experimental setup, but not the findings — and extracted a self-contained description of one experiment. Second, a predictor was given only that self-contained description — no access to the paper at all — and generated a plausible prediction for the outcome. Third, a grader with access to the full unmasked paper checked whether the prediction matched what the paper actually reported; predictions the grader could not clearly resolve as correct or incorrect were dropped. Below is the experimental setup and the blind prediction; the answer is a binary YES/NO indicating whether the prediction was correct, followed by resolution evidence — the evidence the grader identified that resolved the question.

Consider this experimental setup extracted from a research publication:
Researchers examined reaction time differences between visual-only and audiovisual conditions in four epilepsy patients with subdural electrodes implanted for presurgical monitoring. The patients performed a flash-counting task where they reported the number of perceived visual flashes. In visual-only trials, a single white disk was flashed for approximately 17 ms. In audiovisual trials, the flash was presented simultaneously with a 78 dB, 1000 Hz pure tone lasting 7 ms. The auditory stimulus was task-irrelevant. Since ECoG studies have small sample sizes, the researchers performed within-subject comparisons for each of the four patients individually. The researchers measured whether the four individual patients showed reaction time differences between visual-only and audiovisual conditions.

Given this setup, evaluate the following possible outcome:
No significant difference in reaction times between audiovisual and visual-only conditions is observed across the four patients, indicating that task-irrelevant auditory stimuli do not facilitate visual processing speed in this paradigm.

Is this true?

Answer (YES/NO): NO